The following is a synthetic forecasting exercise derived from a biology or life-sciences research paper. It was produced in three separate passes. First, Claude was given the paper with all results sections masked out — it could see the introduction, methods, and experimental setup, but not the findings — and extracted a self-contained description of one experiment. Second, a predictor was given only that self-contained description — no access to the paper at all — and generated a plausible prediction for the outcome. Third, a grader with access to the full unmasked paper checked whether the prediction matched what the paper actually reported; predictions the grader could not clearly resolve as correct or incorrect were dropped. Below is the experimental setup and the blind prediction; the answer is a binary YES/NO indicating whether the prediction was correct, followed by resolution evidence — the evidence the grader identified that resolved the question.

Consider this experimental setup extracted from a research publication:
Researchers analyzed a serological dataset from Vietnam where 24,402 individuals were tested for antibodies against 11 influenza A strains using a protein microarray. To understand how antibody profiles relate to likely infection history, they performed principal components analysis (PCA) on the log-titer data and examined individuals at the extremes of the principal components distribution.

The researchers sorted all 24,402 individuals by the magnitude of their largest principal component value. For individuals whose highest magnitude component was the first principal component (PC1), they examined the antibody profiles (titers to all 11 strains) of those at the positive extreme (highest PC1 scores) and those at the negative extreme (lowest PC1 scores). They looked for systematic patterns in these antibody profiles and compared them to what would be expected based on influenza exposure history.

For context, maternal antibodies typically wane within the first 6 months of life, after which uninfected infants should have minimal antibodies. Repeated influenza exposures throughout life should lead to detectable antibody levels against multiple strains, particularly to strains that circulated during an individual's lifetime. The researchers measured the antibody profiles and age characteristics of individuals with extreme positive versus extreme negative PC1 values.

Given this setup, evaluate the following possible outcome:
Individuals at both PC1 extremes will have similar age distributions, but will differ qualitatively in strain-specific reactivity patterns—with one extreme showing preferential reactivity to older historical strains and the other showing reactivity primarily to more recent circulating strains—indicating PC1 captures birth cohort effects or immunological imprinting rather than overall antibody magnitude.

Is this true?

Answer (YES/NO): NO